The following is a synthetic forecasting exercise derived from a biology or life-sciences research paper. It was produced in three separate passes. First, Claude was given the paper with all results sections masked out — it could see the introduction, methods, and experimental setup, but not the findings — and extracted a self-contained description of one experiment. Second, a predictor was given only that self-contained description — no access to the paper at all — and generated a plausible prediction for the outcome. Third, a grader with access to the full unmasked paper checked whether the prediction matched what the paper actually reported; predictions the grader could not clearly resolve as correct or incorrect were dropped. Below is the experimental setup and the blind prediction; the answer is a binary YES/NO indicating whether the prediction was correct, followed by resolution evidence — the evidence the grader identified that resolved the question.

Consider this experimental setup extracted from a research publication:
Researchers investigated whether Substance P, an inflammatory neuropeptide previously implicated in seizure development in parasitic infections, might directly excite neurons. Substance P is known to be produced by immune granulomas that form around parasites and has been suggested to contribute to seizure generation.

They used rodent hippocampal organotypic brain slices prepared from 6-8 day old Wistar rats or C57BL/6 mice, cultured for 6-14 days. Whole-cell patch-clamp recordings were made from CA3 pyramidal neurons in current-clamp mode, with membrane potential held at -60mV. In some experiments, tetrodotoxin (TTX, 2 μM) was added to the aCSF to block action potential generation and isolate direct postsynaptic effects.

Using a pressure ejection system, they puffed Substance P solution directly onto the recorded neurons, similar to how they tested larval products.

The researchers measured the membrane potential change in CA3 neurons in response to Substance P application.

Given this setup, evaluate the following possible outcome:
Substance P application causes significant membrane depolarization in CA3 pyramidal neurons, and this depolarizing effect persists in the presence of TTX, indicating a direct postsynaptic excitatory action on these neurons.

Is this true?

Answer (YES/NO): NO